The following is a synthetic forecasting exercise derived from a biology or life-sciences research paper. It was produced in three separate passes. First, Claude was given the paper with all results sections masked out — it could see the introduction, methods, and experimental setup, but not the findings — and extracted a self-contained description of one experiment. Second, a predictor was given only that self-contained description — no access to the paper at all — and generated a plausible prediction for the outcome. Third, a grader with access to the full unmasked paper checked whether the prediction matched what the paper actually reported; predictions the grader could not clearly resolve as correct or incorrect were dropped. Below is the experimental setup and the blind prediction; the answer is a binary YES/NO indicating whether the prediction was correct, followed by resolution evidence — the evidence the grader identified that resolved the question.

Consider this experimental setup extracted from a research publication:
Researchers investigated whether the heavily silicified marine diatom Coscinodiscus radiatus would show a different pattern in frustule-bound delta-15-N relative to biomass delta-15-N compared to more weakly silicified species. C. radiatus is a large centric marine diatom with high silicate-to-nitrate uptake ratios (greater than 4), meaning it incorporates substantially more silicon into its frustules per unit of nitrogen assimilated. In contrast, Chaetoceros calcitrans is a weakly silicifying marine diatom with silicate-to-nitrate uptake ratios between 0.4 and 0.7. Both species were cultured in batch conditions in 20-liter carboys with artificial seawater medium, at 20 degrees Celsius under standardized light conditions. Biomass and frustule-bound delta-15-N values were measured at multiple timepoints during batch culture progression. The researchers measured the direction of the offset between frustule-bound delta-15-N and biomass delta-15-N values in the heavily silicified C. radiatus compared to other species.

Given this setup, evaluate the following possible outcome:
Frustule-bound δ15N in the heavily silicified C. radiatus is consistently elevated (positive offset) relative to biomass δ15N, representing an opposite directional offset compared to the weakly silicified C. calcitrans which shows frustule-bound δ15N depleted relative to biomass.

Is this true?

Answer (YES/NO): NO